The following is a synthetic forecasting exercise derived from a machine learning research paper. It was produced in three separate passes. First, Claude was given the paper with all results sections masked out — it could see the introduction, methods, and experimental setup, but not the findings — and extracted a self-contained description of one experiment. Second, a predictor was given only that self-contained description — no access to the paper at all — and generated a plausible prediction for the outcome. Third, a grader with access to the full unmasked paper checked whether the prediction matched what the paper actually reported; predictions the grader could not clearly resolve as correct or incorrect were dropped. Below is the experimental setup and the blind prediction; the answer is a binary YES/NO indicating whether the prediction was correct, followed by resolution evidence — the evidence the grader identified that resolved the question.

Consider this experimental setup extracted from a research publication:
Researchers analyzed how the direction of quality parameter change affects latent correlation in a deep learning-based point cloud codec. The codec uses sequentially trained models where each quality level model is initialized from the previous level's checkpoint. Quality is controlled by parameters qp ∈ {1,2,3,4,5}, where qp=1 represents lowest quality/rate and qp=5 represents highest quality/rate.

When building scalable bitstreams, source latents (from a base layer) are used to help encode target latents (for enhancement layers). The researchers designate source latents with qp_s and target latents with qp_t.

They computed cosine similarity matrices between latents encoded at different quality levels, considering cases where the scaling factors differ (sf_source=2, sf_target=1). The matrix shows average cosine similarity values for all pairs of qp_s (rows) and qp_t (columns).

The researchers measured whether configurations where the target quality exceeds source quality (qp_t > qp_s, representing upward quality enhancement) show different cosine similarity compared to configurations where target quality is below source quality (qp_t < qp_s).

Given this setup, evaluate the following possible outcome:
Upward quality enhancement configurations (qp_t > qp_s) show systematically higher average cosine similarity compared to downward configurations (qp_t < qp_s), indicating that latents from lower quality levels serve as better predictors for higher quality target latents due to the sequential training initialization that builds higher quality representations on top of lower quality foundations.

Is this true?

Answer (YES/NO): YES